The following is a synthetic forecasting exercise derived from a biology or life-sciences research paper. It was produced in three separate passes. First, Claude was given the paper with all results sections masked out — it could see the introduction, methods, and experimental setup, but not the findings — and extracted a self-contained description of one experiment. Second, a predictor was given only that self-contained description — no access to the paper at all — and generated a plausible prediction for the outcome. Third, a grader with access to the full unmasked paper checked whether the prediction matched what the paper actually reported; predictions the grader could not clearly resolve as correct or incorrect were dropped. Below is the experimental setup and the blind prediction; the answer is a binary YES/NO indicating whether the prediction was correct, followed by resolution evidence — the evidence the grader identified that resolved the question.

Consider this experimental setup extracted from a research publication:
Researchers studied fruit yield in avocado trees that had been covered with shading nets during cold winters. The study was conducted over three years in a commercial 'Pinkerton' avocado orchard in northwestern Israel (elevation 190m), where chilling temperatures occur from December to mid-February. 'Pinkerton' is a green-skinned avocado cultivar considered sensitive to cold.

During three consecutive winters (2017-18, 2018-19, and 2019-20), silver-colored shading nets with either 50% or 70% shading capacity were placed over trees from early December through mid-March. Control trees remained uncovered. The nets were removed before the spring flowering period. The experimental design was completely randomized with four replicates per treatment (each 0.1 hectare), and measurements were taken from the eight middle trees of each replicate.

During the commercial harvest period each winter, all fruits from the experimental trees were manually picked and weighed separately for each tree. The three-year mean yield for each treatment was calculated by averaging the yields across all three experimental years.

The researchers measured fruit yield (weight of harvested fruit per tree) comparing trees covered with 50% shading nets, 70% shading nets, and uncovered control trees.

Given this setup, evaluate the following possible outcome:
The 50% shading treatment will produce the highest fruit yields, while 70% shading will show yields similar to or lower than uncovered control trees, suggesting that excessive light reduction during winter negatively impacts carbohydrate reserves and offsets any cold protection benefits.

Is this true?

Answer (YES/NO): NO